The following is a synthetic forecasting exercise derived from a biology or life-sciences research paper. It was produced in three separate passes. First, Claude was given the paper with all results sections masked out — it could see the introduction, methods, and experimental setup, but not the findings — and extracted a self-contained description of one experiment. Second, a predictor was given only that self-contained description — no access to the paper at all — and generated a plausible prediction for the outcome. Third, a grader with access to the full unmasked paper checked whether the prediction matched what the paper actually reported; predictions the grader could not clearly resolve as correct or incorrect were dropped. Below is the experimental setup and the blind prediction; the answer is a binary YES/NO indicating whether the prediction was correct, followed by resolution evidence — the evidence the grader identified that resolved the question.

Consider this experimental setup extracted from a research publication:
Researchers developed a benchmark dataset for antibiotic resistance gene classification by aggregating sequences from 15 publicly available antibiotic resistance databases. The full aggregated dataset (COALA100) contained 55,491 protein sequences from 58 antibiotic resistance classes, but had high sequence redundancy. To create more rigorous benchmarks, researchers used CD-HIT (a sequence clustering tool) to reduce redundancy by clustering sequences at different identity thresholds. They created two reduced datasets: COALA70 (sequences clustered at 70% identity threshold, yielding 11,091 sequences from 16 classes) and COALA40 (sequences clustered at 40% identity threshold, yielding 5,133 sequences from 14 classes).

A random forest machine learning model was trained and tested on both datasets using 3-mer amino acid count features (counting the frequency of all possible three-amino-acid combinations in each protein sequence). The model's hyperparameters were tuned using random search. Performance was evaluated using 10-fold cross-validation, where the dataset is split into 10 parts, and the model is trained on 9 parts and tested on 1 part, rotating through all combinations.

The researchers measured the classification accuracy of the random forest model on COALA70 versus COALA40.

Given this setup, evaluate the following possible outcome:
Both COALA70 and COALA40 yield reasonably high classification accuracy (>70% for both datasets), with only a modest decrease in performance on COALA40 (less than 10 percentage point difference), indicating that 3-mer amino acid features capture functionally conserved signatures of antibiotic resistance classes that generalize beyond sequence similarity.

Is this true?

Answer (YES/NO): NO